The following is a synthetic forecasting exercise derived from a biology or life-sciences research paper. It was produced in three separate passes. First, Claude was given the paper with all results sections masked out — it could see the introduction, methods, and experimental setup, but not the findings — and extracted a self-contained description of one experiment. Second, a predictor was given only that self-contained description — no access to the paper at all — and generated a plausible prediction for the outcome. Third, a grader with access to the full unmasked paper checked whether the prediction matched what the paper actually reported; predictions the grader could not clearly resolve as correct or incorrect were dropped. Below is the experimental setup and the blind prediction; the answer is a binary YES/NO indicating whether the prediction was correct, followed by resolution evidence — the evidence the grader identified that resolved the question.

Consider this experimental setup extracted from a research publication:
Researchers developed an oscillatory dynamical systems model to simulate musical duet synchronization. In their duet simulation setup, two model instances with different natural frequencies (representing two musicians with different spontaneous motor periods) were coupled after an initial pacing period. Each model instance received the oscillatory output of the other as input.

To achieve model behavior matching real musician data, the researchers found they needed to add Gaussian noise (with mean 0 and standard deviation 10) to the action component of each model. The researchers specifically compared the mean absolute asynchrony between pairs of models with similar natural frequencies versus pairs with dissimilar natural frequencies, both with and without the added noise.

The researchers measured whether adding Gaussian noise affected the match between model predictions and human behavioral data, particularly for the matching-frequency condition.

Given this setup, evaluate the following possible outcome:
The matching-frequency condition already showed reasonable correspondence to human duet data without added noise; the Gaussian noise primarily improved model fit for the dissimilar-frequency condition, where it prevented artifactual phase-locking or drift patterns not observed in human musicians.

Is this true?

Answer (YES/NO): NO